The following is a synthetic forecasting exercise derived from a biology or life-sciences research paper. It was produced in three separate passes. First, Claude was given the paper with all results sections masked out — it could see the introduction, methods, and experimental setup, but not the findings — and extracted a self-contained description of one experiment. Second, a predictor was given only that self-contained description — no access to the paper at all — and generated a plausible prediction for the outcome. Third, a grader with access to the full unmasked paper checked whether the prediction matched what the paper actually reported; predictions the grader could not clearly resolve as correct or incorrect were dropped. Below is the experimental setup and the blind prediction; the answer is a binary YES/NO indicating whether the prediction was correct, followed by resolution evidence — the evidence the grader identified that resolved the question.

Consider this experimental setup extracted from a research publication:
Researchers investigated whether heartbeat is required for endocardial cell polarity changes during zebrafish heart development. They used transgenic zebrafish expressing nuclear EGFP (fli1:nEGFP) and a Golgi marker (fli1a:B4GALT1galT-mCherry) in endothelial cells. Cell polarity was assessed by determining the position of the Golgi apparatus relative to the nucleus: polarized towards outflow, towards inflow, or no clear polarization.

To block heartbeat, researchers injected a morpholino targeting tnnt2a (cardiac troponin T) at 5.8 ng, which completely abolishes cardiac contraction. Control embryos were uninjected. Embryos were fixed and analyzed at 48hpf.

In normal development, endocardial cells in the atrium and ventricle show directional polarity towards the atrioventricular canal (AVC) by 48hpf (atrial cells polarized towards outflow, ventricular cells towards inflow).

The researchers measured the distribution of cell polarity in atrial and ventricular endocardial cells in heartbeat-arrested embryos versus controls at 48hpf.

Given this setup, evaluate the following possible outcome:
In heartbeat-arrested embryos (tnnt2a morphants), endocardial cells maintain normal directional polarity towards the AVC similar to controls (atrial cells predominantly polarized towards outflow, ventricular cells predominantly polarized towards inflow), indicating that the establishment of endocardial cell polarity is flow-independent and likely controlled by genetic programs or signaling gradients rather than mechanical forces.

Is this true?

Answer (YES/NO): NO